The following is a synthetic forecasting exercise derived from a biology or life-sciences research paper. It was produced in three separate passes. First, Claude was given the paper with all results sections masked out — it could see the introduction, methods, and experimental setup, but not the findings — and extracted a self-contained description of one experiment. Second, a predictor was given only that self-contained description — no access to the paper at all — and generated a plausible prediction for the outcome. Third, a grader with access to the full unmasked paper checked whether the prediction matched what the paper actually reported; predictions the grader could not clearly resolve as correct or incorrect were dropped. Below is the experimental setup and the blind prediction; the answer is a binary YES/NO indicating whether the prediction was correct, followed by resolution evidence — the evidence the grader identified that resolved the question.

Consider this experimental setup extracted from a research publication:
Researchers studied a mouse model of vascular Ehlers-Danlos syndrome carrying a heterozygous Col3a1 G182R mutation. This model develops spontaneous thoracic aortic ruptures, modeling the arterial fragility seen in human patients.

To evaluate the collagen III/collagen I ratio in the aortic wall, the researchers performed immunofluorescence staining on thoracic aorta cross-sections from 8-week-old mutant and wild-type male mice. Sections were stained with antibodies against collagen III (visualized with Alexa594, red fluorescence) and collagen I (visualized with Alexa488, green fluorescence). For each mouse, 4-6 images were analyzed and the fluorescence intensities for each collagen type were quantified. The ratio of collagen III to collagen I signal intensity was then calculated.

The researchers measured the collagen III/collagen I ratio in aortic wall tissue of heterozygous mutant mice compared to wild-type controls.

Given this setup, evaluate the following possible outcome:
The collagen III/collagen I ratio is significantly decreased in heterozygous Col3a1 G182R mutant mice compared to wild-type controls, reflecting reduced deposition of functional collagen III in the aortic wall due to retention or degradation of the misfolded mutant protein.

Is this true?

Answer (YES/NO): NO